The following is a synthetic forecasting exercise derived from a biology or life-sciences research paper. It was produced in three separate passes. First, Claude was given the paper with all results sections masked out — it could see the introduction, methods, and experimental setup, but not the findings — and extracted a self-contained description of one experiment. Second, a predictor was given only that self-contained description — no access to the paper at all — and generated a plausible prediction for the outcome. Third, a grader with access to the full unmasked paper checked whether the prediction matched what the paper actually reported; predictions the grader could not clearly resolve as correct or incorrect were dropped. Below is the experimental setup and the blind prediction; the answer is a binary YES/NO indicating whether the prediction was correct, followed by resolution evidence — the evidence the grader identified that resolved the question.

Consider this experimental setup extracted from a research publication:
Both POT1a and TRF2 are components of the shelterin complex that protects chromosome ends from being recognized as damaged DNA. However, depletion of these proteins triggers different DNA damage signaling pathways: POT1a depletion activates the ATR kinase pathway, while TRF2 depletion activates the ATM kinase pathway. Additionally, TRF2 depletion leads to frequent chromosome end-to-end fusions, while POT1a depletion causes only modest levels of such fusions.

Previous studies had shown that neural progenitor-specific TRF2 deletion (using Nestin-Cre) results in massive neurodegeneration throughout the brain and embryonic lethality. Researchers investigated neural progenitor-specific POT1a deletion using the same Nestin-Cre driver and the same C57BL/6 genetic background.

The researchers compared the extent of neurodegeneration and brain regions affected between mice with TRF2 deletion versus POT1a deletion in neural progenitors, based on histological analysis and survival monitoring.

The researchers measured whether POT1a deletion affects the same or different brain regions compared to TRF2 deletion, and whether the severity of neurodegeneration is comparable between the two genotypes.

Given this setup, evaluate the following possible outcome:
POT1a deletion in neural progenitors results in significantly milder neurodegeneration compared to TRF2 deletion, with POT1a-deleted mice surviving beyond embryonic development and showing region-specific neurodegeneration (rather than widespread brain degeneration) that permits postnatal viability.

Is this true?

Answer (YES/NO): YES